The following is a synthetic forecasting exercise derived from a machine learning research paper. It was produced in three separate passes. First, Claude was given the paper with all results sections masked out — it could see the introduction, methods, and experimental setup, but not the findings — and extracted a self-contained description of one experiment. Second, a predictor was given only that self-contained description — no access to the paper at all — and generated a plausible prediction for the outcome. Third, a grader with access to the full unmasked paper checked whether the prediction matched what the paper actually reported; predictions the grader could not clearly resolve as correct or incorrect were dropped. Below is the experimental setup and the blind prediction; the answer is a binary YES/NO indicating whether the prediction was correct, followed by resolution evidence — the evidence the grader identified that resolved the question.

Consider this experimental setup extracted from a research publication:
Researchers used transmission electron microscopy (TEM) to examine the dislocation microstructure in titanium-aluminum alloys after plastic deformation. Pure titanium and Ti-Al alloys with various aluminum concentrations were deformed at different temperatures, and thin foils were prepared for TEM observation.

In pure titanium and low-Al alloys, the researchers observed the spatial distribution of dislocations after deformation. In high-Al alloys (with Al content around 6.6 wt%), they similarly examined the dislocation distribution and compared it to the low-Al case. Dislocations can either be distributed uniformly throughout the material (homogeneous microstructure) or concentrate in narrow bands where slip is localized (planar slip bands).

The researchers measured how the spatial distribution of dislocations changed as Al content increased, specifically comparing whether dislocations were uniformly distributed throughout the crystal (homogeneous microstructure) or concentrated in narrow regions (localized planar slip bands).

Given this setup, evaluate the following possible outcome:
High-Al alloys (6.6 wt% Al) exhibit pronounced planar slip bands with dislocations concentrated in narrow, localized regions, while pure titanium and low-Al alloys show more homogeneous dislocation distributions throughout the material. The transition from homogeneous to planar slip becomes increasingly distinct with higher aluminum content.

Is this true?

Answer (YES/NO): YES